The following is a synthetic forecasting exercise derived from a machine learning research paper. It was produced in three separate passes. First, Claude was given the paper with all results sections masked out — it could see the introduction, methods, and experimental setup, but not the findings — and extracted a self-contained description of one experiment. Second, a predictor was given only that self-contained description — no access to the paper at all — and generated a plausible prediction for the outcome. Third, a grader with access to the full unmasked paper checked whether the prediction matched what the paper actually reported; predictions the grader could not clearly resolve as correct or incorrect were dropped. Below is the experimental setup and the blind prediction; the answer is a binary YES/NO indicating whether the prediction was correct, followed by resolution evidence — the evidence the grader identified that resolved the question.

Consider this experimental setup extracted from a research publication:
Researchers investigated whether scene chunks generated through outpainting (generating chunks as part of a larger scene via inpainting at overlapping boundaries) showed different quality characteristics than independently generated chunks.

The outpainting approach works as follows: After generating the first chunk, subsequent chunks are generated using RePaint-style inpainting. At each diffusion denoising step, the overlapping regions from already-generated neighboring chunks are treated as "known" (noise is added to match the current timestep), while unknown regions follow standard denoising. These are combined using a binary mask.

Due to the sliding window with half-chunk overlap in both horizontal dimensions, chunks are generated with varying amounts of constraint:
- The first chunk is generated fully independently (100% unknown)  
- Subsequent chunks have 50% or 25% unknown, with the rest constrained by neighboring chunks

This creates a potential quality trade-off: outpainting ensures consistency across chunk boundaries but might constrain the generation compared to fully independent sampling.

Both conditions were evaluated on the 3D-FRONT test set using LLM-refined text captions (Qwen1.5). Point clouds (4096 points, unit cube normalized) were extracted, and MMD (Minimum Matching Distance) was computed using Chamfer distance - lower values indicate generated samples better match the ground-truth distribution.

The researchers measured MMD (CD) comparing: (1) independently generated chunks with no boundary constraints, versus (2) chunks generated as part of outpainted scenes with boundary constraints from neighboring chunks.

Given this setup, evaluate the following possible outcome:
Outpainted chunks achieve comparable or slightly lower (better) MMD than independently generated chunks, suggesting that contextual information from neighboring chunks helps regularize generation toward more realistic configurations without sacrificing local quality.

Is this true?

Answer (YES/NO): NO